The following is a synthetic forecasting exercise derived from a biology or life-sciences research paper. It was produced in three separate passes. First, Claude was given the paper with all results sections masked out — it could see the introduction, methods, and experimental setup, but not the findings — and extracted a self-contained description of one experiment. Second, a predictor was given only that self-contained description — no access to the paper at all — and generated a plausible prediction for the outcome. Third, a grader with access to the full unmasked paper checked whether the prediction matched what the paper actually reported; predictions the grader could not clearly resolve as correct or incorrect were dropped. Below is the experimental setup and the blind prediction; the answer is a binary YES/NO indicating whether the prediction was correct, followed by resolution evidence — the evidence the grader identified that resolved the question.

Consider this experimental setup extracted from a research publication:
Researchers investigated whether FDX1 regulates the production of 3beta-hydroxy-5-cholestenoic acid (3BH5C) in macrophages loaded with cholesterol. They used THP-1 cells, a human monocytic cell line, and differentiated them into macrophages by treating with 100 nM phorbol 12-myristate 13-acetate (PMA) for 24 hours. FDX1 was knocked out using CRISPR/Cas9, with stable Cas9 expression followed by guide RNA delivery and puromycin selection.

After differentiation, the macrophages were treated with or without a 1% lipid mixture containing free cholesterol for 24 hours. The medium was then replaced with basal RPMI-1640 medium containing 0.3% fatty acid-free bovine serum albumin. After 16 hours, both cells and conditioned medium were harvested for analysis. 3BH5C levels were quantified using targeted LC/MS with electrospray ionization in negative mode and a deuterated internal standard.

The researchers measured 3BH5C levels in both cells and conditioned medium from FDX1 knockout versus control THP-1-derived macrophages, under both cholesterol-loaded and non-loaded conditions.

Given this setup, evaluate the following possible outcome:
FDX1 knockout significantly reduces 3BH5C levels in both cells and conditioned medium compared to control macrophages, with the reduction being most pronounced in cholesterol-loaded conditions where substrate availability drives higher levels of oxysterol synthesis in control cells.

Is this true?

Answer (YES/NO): NO